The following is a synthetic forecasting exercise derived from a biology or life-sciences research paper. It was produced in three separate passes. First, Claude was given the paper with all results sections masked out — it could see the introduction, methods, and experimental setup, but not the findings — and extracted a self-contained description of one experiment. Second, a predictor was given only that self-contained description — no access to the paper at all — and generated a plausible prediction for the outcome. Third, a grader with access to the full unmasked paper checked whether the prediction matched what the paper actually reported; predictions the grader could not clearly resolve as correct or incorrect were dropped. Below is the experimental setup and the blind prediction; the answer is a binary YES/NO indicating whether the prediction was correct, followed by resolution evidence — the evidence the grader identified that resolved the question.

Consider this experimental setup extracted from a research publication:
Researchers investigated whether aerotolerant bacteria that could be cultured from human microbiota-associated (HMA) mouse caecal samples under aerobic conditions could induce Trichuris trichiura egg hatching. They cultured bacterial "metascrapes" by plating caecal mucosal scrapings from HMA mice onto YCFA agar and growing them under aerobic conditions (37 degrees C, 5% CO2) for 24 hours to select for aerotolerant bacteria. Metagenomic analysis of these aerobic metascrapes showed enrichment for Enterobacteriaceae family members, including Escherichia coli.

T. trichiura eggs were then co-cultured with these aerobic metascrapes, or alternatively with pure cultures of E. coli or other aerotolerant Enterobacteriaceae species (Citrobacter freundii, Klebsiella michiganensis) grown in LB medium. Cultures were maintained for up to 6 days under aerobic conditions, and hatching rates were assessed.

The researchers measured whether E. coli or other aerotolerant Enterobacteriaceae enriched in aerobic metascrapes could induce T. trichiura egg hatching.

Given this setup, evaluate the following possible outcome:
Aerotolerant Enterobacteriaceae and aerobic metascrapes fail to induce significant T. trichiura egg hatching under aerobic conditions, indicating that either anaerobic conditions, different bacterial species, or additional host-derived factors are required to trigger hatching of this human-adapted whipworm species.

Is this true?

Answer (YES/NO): YES